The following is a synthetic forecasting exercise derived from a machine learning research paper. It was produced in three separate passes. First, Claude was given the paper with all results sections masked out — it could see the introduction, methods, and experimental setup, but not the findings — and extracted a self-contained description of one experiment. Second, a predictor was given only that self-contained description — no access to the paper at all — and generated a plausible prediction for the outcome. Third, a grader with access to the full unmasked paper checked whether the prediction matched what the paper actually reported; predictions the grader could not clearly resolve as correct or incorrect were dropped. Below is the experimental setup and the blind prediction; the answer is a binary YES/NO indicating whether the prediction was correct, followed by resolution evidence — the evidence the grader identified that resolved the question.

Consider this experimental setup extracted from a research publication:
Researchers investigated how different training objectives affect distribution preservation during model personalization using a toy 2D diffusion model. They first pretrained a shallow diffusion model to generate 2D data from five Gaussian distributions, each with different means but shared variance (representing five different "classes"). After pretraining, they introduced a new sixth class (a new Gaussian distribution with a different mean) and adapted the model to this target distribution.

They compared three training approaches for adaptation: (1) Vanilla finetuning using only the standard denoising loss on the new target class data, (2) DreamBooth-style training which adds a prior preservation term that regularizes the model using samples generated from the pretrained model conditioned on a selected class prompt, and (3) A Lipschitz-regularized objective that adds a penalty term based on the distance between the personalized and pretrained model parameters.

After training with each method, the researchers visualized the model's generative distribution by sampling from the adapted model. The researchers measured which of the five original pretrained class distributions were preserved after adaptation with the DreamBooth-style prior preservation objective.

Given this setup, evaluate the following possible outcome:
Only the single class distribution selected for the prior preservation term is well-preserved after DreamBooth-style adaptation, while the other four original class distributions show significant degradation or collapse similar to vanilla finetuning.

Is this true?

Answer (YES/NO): NO